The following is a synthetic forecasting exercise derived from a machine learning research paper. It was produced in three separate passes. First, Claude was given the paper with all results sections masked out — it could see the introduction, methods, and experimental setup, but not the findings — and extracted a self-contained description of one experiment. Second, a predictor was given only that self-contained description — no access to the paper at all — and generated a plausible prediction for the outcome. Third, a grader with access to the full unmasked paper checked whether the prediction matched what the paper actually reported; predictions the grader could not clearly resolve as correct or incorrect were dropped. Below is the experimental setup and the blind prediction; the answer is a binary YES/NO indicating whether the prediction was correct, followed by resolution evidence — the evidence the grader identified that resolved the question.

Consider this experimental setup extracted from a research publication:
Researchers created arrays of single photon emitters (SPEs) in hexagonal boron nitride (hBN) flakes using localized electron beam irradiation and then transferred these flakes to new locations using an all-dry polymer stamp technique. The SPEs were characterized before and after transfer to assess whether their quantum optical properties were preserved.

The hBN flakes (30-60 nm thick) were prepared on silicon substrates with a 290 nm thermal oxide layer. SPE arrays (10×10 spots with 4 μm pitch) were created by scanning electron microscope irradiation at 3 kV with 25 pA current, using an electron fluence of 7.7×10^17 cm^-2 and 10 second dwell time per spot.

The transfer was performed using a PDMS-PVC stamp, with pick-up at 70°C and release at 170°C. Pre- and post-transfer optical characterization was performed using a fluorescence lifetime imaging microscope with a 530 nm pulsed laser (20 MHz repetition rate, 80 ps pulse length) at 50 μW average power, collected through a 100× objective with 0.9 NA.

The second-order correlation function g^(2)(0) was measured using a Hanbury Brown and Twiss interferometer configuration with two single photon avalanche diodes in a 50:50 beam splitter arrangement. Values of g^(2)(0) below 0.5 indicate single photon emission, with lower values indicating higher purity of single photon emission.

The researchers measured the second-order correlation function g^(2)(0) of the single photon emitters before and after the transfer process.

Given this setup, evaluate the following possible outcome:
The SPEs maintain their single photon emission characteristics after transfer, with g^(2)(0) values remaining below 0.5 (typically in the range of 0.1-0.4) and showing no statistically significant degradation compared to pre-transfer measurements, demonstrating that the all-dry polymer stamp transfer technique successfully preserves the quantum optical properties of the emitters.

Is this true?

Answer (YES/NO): NO